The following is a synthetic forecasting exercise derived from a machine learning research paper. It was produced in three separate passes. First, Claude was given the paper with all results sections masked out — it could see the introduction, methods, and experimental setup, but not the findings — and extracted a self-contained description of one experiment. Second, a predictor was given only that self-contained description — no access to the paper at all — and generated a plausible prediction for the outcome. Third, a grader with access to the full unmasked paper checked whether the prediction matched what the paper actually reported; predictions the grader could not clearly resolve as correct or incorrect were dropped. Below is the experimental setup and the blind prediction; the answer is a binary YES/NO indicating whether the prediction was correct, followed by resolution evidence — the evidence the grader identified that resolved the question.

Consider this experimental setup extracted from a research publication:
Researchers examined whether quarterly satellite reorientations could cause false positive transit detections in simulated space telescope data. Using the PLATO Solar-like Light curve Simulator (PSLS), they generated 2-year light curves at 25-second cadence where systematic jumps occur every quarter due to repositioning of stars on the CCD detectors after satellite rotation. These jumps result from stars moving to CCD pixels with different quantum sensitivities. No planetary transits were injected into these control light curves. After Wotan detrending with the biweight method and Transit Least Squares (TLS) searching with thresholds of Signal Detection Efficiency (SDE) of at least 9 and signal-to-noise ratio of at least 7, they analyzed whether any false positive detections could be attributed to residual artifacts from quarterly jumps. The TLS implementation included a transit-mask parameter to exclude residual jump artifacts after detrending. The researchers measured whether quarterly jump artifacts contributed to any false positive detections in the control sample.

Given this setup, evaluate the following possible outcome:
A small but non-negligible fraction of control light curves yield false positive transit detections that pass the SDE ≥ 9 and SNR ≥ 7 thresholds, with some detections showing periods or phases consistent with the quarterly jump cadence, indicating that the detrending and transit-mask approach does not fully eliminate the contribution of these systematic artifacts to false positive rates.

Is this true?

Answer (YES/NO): YES